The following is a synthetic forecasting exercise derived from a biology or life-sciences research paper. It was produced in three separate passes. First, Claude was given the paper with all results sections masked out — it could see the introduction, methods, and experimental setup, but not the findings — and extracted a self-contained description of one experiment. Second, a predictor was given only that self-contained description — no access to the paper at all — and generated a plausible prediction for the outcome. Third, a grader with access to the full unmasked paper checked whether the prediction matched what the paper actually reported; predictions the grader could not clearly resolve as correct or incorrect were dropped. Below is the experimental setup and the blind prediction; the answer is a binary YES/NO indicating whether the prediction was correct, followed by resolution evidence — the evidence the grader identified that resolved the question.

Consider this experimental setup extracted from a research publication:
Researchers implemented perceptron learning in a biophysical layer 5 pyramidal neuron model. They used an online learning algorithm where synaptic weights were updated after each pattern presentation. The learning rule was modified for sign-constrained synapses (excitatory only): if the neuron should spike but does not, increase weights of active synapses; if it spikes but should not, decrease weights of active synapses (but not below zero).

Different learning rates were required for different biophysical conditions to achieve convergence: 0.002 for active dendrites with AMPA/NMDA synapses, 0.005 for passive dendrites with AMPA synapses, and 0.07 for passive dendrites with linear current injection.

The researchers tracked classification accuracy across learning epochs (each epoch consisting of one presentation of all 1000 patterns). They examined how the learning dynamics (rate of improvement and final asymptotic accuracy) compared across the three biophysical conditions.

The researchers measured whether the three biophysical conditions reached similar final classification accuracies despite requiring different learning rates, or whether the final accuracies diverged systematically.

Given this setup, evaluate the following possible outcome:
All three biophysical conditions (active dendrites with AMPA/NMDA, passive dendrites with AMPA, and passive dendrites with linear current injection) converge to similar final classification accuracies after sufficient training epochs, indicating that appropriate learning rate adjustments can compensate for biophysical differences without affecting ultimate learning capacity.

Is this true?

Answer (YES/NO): NO